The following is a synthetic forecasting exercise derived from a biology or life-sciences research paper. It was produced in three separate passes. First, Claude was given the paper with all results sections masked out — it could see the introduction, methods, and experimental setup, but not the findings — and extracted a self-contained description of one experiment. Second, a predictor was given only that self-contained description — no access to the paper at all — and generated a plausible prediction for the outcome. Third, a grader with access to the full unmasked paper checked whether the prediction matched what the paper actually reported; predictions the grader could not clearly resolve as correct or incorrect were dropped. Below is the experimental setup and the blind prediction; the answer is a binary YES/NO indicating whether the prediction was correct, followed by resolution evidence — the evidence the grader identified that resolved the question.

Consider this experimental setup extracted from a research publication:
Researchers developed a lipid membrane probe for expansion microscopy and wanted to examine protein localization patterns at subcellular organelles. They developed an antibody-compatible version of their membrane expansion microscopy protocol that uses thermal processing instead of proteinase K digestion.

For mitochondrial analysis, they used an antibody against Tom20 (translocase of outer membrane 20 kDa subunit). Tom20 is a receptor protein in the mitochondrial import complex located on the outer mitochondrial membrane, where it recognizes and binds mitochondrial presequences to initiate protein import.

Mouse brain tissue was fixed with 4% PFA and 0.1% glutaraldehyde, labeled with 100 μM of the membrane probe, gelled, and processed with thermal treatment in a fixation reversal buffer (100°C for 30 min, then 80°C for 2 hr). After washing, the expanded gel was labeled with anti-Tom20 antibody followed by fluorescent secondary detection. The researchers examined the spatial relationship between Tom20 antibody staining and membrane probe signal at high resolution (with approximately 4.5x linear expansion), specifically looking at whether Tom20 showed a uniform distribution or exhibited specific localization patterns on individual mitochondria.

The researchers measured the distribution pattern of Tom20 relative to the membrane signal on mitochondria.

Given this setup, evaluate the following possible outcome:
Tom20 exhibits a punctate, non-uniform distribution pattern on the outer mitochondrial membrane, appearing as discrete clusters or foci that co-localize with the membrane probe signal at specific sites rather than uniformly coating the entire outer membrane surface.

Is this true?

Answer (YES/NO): YES